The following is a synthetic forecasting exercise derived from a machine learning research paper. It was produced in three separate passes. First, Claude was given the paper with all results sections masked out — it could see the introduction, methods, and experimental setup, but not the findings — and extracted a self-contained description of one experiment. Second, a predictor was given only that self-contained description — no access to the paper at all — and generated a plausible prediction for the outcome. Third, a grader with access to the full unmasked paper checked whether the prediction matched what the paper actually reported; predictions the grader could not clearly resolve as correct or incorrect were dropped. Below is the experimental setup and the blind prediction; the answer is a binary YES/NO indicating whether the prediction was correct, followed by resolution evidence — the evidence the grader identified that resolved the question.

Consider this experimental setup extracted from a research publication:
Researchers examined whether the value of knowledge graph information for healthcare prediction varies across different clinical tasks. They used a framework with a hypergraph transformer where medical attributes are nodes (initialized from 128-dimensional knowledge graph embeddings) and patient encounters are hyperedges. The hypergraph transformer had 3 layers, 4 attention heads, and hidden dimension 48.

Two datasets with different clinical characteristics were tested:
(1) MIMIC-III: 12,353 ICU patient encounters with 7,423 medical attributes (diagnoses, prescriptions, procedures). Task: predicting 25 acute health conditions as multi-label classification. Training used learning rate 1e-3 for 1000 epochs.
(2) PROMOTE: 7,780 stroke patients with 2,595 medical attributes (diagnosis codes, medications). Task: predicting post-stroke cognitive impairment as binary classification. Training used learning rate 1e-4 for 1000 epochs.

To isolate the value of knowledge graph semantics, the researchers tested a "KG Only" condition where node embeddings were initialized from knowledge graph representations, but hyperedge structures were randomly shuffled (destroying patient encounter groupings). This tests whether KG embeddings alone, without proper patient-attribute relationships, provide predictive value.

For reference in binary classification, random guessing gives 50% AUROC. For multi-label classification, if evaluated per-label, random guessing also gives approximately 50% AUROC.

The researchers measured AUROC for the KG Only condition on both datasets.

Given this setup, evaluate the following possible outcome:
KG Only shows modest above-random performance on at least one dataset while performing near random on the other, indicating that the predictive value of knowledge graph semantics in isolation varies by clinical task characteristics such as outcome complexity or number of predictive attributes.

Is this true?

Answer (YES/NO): NO